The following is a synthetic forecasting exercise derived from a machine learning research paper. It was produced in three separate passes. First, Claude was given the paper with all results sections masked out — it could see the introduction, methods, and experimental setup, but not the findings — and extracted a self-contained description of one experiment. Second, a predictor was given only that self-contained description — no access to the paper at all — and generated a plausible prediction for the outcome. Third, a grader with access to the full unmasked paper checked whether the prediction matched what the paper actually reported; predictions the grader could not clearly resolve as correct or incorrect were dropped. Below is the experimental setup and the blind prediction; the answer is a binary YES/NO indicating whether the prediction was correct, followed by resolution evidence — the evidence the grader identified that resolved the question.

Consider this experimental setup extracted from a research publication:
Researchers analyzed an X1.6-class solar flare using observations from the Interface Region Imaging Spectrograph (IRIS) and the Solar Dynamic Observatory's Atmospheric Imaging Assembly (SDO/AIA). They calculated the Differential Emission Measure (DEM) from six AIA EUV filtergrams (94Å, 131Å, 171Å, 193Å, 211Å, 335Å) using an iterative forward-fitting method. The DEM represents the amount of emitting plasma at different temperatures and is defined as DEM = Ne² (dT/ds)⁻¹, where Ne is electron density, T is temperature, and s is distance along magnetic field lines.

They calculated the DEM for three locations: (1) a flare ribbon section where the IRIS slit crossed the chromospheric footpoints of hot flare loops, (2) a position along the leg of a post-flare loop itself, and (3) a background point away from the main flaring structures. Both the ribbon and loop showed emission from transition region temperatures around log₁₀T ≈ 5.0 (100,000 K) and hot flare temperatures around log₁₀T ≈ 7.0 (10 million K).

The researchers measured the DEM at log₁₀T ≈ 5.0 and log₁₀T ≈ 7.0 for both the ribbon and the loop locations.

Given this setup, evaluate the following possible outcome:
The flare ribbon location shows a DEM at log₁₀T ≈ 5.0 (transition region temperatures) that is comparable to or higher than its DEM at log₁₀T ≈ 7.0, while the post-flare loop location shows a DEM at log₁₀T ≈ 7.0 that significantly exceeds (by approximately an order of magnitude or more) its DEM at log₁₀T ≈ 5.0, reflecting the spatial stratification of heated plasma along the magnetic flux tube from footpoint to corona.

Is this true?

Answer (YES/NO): NO